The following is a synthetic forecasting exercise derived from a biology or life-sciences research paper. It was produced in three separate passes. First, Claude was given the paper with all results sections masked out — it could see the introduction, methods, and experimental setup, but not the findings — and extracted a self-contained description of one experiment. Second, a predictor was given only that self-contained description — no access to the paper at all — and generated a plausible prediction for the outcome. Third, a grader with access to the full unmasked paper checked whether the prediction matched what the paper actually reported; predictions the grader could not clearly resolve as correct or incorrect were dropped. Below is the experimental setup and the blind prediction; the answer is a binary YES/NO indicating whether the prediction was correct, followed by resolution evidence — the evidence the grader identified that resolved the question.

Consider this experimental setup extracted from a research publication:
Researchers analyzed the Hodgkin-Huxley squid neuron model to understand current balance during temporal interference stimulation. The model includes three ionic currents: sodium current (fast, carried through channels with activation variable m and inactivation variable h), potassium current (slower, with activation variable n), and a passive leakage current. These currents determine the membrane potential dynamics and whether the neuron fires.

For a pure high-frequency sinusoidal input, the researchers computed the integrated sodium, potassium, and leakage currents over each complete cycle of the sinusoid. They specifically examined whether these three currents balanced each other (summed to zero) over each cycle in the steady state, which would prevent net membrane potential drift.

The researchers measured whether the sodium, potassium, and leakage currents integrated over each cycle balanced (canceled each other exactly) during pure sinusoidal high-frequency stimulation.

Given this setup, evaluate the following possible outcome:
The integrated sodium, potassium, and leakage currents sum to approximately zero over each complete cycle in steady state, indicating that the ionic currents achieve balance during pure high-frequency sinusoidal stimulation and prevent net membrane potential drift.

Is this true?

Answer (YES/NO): YES